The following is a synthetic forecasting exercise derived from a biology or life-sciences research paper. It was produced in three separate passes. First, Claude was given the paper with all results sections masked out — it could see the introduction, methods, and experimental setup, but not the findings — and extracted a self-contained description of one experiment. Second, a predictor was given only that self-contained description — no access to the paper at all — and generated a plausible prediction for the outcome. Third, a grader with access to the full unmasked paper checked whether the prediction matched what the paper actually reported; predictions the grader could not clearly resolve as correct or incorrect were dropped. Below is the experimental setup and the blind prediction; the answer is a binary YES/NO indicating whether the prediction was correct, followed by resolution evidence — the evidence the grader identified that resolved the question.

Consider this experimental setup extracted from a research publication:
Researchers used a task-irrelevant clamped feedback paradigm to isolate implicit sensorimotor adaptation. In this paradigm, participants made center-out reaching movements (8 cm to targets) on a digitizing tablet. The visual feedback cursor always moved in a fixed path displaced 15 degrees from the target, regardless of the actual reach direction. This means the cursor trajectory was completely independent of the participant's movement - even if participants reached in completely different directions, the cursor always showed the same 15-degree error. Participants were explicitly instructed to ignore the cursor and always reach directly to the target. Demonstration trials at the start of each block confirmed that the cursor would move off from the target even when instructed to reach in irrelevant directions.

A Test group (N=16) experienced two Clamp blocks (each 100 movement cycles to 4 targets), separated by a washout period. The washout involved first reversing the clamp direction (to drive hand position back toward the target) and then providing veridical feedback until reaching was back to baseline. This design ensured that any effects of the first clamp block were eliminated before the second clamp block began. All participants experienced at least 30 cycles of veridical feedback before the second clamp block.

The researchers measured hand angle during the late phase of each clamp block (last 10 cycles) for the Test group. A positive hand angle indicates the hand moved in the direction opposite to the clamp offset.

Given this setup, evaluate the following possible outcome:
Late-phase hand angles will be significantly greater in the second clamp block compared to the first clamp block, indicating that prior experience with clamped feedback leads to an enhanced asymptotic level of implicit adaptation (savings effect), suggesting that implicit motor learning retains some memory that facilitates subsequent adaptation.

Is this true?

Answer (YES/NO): NO